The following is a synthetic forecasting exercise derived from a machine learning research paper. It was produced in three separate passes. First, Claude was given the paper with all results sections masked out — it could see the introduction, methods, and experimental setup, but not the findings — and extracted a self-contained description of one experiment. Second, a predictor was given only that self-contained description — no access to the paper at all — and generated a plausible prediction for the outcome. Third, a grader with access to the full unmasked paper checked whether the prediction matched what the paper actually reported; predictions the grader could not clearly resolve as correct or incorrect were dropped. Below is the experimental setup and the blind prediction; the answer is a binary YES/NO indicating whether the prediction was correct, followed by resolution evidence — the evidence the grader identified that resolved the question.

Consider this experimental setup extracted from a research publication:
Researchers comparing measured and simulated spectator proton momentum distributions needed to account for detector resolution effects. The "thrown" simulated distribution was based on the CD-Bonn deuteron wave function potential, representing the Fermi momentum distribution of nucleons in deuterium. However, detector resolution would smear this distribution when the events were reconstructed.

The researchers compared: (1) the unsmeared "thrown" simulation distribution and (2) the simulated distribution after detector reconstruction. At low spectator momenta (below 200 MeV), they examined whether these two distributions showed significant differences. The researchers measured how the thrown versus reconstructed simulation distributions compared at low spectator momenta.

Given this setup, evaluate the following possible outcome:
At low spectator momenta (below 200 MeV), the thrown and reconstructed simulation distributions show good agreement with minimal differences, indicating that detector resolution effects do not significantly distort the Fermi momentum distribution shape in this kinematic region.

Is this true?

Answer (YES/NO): NO